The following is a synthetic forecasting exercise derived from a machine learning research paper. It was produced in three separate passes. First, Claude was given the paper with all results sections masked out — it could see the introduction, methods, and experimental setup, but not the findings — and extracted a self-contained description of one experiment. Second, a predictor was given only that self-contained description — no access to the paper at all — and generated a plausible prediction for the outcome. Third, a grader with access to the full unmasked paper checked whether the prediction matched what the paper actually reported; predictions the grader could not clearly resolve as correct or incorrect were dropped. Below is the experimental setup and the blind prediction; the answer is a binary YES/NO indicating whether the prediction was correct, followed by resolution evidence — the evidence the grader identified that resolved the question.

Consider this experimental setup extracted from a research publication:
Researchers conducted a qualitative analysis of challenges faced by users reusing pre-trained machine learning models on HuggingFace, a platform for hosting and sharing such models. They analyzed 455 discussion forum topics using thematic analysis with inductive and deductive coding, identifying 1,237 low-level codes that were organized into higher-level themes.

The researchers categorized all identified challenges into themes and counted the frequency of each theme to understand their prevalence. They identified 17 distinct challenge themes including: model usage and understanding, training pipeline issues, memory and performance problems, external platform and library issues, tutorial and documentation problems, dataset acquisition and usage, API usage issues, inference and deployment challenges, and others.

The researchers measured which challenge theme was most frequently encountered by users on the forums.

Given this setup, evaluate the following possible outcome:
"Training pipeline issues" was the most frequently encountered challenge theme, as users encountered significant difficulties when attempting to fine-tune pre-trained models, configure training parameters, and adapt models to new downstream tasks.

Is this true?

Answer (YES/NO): NO